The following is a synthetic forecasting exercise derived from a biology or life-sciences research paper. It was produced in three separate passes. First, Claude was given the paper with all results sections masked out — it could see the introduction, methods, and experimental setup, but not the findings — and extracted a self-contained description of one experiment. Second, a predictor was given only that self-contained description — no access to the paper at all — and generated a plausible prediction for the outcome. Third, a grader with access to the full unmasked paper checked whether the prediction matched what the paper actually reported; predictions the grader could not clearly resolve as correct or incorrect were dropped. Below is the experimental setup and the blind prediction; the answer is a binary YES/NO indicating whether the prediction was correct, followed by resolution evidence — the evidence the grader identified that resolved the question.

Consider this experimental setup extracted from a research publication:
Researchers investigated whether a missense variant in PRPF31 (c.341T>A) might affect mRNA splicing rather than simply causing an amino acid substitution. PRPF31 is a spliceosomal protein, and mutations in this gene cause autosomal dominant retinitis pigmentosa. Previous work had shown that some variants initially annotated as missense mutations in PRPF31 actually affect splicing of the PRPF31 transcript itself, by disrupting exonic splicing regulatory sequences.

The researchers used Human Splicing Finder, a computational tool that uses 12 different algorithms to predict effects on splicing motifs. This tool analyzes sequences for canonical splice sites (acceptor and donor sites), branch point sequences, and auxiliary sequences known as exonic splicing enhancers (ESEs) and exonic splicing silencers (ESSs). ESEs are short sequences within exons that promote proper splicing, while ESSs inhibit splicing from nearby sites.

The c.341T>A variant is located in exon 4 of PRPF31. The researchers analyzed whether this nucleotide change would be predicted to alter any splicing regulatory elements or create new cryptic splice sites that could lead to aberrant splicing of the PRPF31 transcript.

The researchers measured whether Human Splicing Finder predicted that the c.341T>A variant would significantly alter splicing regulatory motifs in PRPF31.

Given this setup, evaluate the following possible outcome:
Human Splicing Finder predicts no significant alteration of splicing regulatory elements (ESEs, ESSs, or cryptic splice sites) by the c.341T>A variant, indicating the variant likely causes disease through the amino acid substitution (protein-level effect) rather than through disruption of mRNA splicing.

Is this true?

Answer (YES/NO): YES